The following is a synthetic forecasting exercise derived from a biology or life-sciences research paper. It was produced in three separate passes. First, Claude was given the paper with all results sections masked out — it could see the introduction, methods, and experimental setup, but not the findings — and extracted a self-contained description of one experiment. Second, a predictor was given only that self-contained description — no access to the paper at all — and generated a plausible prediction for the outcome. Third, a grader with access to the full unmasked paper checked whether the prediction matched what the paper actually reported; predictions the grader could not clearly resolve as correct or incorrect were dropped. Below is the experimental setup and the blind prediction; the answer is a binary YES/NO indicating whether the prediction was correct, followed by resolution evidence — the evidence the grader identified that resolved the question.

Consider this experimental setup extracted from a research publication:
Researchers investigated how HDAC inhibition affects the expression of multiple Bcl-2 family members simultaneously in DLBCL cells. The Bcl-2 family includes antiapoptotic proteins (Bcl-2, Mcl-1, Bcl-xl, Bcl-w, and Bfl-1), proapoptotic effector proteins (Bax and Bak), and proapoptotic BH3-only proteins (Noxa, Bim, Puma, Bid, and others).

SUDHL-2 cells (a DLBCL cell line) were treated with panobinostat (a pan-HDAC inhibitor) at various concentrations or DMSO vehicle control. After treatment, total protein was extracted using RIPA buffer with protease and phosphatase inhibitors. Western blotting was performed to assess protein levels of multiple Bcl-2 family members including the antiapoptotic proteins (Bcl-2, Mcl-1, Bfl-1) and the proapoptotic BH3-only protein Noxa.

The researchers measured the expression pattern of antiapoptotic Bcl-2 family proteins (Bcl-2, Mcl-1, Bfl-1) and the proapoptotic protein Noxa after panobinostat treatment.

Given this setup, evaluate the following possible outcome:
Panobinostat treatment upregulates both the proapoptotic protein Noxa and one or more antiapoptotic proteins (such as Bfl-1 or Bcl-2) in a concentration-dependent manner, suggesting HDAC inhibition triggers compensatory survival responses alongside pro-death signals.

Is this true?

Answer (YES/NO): NO